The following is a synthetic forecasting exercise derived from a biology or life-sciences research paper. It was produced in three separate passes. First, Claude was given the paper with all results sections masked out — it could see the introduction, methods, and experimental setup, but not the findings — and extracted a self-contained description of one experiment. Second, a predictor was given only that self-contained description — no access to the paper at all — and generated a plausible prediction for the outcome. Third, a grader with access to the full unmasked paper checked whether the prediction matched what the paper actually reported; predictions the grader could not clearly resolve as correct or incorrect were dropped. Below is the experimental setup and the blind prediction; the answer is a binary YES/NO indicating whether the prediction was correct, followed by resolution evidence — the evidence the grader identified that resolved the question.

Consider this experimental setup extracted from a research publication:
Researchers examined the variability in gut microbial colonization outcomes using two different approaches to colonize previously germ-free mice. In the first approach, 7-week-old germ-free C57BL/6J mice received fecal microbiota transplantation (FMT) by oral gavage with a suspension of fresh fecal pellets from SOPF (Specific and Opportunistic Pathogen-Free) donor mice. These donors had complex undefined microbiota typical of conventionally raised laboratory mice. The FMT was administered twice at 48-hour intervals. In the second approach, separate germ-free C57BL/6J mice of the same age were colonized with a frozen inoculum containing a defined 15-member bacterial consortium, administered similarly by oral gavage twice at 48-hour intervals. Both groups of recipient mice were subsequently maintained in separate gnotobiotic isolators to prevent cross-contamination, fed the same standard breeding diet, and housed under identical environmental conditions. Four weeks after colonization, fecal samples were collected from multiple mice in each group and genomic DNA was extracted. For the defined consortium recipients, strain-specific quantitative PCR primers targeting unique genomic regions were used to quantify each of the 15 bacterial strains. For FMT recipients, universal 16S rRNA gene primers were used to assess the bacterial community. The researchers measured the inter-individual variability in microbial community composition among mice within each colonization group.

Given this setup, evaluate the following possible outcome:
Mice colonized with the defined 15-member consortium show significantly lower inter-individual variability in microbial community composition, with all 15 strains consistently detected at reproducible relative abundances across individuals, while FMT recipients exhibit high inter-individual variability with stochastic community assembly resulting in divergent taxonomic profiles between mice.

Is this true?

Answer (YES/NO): NO